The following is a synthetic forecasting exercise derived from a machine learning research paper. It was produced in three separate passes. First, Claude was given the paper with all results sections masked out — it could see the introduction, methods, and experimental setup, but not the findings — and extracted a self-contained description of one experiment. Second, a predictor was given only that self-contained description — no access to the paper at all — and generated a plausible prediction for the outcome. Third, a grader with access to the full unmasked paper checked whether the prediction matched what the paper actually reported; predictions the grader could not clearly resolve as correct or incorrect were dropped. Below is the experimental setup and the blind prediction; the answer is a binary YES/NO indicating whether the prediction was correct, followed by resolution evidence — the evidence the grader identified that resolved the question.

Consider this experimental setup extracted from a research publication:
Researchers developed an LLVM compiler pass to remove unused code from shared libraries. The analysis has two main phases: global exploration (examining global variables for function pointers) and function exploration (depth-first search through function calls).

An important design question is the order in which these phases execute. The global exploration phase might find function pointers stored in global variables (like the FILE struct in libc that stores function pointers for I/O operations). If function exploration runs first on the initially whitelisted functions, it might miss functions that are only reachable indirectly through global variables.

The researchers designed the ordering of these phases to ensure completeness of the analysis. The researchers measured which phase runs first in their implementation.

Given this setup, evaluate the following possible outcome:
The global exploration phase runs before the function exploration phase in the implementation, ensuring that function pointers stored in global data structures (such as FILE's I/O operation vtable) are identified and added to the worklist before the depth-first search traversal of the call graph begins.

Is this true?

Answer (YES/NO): YES